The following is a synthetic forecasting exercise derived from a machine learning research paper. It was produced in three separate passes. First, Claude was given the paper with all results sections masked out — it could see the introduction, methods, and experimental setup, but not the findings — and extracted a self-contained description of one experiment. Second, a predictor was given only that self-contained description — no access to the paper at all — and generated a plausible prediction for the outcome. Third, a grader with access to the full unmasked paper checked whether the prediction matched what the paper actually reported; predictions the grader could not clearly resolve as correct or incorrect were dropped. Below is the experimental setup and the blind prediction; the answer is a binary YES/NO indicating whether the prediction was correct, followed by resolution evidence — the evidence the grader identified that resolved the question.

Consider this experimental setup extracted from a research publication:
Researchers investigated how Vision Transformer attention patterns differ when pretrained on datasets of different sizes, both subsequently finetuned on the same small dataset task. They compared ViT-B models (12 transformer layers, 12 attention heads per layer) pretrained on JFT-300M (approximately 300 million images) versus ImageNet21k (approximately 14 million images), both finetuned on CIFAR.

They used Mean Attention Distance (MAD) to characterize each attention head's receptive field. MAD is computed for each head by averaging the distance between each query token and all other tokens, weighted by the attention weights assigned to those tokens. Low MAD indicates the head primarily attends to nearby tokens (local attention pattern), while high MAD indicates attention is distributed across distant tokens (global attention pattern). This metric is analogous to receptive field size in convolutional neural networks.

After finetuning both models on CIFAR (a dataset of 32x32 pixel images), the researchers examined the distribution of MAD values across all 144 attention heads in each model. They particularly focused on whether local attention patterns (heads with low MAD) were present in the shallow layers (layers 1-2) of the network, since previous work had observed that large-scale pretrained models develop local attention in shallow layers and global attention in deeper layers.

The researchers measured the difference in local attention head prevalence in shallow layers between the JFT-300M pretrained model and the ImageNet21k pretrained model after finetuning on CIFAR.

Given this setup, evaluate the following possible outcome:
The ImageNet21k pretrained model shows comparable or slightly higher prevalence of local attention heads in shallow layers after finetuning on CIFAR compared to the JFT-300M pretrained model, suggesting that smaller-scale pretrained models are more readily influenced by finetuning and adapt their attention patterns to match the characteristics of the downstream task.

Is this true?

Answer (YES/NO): NO